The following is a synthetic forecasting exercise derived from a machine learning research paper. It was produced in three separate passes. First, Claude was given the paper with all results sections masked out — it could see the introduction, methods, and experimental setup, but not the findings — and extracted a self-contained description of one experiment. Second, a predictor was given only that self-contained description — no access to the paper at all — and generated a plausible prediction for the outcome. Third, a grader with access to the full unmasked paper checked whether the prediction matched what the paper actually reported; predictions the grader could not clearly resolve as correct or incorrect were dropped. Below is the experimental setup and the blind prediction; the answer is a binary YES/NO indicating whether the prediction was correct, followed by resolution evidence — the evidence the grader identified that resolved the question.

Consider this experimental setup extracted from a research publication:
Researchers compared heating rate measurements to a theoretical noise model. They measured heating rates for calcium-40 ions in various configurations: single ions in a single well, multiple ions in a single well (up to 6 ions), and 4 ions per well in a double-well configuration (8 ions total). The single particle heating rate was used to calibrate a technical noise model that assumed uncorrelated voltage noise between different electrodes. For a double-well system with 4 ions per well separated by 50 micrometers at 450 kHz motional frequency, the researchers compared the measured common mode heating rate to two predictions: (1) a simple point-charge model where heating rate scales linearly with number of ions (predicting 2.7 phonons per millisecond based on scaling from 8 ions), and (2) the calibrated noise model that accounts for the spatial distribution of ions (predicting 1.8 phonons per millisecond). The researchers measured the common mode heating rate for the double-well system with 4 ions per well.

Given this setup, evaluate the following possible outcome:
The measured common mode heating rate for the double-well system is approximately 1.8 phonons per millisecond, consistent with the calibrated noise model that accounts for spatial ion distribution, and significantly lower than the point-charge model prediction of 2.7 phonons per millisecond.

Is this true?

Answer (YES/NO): NO